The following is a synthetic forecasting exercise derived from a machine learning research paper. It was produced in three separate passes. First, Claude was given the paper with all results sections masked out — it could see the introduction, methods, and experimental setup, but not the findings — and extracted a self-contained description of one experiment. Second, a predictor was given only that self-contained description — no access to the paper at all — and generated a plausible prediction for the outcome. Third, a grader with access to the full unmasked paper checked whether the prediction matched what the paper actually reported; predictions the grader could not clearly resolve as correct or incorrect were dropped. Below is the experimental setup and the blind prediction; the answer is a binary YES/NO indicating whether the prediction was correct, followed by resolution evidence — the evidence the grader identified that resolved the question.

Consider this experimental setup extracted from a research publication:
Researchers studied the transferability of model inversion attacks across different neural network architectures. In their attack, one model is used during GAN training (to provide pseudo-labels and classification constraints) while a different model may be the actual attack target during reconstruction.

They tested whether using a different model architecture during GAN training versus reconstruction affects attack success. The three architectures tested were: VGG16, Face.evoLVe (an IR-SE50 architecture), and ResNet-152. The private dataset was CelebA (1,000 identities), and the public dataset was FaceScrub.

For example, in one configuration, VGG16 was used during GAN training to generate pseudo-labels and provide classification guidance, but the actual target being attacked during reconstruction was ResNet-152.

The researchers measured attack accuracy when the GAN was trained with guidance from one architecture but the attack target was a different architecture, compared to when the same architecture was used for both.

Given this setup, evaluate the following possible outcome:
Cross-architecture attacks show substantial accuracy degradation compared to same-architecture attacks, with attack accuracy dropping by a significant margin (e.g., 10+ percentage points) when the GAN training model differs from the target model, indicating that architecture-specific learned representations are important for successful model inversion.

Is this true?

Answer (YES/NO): NO